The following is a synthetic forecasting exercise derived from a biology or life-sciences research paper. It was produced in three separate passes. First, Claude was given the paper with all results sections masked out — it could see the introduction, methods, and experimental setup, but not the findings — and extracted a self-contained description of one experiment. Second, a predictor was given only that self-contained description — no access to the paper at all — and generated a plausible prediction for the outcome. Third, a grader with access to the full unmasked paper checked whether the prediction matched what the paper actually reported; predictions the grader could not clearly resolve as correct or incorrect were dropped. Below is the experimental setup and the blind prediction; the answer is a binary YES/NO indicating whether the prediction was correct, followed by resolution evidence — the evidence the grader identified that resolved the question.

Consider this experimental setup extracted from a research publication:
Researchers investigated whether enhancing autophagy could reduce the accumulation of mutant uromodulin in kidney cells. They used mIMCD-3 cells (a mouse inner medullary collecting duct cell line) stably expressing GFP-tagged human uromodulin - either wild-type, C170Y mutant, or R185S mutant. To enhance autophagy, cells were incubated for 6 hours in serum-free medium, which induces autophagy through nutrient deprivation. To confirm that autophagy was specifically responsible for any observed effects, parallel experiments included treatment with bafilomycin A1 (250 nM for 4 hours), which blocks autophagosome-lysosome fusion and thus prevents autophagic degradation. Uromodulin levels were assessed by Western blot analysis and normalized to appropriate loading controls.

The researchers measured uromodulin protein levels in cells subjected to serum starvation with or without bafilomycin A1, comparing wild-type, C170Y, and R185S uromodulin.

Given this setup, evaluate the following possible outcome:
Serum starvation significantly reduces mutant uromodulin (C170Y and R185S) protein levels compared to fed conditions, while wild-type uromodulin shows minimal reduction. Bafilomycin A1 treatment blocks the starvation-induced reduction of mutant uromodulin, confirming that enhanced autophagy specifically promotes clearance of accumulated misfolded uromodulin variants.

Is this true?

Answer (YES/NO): YES